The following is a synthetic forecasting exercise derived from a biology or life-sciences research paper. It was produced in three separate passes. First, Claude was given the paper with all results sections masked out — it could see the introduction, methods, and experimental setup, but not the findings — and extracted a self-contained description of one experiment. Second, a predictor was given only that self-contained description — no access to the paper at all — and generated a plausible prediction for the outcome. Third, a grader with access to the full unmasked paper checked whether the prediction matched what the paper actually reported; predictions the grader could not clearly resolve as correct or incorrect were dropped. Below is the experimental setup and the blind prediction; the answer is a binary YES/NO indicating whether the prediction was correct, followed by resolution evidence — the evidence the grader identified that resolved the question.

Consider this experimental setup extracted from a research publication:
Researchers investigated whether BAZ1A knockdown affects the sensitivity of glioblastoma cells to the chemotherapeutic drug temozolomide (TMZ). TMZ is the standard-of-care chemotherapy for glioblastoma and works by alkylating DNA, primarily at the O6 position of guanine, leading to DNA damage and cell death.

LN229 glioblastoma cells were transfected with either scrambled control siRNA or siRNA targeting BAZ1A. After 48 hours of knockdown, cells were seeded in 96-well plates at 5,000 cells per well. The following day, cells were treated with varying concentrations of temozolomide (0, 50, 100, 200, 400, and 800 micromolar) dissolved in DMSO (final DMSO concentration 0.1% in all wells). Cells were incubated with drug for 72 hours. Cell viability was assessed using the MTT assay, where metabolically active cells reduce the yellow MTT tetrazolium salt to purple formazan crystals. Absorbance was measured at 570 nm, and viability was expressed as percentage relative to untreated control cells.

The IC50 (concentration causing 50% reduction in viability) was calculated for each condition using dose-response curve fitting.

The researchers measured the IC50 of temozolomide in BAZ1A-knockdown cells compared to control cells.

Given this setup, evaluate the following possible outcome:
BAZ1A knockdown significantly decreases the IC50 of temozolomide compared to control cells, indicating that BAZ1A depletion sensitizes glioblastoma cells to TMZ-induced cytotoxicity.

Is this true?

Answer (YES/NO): YES